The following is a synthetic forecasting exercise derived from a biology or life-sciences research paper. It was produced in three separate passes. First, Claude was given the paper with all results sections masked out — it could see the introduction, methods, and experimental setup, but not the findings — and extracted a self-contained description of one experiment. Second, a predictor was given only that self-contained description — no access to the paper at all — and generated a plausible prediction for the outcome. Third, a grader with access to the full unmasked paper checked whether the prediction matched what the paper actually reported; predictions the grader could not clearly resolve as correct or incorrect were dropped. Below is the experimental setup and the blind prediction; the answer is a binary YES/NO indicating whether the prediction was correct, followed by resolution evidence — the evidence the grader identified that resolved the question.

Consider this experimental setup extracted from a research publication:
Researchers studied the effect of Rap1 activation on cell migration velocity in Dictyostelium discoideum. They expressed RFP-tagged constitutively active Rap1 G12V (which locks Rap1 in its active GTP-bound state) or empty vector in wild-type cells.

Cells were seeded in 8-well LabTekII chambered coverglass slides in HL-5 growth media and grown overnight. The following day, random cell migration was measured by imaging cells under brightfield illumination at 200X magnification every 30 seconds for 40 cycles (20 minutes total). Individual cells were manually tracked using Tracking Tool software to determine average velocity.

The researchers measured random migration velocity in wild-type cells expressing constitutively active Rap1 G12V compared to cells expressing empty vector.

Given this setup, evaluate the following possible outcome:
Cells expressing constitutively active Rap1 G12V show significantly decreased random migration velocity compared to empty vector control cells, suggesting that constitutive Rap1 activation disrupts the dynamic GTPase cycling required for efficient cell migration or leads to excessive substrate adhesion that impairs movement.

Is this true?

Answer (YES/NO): YES